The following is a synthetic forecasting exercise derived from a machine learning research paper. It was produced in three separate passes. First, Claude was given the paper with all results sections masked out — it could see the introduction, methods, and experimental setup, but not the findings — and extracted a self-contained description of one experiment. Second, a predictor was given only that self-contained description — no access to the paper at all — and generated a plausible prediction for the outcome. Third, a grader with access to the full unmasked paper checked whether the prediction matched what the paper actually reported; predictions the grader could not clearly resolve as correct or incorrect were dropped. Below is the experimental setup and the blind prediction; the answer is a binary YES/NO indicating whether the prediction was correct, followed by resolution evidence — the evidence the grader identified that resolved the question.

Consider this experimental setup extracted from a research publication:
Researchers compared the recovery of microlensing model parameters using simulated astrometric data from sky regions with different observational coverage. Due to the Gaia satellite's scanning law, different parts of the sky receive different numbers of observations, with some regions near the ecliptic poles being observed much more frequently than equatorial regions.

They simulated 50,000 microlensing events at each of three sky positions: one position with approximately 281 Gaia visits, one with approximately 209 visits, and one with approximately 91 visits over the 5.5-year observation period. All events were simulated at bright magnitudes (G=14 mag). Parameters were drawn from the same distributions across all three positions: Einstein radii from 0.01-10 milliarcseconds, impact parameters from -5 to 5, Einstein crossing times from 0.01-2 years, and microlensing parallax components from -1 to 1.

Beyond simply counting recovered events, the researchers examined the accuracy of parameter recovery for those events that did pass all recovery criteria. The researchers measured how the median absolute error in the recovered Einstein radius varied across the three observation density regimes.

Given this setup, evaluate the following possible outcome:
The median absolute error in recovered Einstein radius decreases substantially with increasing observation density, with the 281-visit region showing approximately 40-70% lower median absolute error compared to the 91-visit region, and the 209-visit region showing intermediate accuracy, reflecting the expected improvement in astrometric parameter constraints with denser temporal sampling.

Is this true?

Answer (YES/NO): NO